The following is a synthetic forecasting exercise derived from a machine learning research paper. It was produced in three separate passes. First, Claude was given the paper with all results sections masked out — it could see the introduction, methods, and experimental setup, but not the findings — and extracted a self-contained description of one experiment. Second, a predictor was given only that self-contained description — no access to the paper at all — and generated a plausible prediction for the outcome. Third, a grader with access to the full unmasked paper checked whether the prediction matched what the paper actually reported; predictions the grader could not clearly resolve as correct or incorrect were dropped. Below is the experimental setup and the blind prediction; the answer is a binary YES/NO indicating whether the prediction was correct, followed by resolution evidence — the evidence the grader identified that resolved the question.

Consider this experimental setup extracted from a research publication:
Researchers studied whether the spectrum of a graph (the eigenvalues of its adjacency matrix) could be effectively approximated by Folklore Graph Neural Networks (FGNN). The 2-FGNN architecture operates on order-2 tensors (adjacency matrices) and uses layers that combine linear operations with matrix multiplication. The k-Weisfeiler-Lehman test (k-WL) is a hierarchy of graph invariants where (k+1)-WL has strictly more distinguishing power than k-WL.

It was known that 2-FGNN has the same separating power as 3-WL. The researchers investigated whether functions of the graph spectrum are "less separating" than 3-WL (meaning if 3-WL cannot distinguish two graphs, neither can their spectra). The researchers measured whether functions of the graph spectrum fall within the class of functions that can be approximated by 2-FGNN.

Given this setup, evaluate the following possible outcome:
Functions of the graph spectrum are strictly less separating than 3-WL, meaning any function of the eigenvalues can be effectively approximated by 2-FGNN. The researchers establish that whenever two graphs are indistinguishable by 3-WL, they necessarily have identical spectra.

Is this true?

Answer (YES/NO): NO